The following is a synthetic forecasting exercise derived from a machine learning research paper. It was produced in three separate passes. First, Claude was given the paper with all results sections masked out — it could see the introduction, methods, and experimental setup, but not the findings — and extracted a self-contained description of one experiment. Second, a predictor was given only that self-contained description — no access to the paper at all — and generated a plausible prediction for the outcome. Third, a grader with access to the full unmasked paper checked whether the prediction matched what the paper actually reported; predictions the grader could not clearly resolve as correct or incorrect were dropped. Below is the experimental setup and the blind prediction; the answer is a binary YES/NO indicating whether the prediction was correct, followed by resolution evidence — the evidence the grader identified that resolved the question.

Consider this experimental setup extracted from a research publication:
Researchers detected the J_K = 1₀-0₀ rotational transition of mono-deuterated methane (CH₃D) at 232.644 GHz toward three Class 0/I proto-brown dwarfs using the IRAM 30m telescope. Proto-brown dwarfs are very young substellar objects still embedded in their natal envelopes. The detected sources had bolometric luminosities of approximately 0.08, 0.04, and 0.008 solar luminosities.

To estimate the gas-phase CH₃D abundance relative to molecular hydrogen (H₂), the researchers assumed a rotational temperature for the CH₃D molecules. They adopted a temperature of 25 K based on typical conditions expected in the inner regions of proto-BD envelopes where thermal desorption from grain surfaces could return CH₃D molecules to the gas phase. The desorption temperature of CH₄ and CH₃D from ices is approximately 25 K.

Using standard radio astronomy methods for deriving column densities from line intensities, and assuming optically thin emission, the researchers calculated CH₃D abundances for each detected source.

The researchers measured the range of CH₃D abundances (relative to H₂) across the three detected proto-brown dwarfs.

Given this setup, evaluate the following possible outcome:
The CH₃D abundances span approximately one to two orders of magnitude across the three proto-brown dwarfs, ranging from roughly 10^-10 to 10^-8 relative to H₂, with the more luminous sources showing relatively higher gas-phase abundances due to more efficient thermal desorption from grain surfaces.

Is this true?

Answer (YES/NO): NO